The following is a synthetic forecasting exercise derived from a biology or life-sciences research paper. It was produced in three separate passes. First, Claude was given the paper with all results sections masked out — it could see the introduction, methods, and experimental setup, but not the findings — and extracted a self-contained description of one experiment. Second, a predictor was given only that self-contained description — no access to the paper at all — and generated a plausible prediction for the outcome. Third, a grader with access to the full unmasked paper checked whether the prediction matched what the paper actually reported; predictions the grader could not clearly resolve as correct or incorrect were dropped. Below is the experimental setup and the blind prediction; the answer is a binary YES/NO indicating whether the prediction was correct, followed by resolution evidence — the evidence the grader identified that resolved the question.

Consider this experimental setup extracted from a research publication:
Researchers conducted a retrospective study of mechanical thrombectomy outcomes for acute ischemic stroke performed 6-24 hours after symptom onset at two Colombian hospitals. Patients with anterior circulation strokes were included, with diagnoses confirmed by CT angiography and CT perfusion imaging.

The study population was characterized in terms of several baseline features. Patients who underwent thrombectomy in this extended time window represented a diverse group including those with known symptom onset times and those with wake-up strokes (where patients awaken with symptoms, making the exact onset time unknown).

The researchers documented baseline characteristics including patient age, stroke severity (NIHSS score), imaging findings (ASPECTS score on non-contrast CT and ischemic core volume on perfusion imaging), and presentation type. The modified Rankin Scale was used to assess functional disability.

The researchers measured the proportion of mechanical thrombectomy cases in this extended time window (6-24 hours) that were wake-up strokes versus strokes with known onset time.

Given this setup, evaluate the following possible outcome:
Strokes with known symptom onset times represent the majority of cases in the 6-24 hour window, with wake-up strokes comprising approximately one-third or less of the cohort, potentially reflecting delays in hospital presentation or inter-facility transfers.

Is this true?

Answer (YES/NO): NO